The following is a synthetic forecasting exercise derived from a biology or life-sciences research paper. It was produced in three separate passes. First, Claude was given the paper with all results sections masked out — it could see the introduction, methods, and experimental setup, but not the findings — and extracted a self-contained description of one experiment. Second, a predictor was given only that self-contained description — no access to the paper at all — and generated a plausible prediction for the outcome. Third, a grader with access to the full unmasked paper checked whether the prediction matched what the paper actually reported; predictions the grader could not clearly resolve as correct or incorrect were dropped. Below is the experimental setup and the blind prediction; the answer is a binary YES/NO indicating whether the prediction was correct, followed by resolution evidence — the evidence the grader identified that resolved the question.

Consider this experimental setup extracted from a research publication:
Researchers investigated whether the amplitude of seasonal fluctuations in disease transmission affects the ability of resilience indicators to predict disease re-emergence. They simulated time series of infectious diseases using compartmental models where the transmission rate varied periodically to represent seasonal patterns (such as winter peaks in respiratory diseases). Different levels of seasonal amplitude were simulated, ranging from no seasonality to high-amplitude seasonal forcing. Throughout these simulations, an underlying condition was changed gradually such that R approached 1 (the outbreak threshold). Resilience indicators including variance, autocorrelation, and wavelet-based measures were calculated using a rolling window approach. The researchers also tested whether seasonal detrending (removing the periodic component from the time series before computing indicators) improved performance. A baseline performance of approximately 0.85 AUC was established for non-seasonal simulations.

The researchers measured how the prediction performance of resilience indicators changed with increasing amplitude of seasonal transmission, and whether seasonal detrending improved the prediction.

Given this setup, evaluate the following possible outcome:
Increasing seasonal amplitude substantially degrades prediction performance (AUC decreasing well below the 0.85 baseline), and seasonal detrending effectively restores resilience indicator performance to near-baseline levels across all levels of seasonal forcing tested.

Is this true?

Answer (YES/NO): NO